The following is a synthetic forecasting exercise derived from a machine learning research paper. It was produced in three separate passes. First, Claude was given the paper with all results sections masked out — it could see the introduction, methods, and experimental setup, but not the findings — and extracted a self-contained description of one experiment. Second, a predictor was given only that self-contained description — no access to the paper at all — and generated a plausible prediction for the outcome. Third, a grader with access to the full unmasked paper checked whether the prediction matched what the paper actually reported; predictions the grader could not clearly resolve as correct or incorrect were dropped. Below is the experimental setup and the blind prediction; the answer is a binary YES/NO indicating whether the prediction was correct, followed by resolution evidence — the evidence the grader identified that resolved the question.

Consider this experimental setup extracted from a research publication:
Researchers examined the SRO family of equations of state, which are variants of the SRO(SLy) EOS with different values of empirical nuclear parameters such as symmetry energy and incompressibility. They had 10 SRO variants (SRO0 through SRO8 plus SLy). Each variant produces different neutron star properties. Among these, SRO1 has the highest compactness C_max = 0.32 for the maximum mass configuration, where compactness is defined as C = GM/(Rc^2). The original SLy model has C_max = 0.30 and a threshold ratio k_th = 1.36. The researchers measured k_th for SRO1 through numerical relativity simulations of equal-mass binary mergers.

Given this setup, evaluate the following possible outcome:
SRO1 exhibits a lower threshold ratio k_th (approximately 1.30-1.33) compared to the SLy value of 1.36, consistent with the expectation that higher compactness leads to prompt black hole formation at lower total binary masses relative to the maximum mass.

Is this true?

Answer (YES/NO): NO